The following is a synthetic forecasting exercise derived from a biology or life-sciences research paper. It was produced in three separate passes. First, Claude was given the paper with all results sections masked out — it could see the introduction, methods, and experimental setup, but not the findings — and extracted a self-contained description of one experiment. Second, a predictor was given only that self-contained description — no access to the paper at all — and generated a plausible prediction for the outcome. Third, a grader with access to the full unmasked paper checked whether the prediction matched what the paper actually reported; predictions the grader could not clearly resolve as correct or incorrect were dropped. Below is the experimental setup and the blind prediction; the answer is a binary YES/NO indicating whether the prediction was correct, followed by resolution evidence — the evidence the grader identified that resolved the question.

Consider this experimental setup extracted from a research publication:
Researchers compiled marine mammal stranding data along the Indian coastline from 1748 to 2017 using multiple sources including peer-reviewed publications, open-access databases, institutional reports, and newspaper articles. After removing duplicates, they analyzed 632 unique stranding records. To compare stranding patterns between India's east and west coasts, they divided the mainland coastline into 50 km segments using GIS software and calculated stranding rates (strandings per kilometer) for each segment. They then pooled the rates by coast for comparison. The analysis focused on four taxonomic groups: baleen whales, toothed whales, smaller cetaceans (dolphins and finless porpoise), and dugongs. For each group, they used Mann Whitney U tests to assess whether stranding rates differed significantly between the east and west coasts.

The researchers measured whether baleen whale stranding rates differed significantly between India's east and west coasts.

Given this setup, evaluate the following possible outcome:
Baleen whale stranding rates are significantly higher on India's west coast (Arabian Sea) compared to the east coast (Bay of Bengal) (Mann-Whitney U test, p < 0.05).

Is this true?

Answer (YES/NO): NO